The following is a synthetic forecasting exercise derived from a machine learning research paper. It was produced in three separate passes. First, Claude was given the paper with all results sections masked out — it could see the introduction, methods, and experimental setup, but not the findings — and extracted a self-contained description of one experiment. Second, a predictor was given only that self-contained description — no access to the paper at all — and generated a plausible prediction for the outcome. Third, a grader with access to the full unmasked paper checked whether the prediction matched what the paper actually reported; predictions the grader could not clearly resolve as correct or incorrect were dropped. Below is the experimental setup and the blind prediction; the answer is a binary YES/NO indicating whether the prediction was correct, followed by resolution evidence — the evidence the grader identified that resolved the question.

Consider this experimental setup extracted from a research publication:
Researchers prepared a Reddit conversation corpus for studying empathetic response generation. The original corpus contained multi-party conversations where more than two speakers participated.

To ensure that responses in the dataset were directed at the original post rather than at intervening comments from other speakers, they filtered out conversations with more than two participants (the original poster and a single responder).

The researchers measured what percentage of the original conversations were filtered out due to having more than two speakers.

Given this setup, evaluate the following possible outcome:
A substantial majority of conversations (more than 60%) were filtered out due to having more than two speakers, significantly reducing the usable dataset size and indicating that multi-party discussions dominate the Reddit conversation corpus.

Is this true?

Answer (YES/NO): NO